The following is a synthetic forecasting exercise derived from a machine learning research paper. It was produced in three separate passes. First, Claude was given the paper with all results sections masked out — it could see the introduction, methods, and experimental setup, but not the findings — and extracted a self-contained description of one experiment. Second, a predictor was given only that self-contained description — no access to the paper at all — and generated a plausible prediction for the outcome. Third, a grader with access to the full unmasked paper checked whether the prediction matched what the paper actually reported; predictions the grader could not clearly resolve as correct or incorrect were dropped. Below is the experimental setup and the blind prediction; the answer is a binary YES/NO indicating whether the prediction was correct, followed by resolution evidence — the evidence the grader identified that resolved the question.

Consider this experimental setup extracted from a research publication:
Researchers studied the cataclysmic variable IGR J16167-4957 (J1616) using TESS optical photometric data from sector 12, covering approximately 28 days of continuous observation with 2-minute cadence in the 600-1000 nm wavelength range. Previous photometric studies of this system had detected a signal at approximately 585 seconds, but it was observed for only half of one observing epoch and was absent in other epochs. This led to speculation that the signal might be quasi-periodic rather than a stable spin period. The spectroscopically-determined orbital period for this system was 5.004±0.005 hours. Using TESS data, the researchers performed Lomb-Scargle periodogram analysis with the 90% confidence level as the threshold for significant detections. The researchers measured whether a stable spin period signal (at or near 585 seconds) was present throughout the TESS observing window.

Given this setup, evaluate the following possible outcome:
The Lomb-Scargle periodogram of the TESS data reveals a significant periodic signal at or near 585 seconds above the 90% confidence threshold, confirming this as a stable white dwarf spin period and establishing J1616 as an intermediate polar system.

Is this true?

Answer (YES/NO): YES